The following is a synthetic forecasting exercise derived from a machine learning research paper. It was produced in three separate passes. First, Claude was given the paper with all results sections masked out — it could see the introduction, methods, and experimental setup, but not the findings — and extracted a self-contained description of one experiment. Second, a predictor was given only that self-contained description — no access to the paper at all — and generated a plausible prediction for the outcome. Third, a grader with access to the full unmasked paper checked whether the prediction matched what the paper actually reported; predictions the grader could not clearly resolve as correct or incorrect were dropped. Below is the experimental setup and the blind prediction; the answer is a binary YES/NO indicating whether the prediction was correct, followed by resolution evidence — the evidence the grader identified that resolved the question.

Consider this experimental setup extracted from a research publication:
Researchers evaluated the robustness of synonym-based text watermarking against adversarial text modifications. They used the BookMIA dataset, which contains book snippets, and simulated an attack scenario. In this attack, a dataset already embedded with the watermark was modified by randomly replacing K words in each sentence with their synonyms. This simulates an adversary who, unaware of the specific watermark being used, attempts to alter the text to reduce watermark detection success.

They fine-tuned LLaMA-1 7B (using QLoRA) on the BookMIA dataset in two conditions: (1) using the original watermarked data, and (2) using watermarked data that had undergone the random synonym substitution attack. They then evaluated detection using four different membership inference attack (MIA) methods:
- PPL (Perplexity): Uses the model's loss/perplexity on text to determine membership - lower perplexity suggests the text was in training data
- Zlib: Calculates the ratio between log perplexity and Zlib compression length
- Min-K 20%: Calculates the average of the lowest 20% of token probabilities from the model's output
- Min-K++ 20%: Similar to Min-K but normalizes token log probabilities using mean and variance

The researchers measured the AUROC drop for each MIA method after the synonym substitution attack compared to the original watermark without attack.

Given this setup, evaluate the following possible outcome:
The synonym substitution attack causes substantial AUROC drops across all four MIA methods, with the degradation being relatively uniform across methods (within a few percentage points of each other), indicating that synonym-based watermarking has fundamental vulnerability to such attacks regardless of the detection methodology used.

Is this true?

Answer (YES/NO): NO